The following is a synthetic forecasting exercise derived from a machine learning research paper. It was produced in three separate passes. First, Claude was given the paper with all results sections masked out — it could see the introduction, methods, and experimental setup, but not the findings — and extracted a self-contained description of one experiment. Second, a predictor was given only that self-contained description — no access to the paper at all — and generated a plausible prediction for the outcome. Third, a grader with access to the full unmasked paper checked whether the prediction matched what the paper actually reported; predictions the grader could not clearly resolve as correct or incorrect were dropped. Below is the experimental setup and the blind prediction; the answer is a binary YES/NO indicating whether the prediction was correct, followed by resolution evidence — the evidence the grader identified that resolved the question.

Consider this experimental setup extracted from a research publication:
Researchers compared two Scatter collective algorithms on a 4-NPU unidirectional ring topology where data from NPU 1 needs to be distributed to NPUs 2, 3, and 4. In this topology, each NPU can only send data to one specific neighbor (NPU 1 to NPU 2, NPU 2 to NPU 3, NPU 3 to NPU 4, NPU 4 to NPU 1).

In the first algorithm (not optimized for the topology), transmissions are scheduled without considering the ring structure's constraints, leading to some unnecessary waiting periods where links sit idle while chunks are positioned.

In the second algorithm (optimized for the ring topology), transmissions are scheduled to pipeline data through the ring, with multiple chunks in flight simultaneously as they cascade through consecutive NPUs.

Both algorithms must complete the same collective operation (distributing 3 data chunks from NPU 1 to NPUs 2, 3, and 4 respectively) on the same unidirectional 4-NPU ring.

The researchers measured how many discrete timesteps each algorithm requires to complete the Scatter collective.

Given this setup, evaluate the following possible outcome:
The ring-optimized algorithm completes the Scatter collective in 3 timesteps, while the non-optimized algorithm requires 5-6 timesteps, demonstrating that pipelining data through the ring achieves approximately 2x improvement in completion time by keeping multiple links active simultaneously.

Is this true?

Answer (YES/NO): NO